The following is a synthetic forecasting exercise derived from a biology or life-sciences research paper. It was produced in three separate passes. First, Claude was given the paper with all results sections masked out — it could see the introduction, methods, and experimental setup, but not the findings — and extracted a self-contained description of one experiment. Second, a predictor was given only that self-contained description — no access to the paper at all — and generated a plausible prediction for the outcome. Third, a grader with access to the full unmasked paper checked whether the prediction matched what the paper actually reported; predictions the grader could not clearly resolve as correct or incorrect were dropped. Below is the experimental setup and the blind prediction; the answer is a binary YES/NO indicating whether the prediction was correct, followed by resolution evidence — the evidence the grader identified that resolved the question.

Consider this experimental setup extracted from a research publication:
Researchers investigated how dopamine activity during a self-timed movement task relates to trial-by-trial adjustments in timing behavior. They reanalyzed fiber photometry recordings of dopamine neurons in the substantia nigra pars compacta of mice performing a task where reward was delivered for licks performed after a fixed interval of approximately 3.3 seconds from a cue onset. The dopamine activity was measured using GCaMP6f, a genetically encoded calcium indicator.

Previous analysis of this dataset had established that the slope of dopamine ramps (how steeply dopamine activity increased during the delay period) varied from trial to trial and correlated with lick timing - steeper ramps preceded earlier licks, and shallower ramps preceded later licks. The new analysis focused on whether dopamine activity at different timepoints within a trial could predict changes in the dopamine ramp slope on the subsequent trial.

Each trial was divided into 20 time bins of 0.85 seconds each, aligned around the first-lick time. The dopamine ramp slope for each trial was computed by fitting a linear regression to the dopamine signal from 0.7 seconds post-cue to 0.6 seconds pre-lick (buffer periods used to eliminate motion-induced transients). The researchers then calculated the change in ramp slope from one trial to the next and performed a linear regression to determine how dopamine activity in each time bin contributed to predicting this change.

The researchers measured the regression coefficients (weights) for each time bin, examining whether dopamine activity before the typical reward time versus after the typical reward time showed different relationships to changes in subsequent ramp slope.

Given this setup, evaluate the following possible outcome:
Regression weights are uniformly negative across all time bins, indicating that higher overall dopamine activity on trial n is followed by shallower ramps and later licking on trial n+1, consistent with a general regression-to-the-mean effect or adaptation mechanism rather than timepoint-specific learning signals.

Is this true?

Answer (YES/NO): NO